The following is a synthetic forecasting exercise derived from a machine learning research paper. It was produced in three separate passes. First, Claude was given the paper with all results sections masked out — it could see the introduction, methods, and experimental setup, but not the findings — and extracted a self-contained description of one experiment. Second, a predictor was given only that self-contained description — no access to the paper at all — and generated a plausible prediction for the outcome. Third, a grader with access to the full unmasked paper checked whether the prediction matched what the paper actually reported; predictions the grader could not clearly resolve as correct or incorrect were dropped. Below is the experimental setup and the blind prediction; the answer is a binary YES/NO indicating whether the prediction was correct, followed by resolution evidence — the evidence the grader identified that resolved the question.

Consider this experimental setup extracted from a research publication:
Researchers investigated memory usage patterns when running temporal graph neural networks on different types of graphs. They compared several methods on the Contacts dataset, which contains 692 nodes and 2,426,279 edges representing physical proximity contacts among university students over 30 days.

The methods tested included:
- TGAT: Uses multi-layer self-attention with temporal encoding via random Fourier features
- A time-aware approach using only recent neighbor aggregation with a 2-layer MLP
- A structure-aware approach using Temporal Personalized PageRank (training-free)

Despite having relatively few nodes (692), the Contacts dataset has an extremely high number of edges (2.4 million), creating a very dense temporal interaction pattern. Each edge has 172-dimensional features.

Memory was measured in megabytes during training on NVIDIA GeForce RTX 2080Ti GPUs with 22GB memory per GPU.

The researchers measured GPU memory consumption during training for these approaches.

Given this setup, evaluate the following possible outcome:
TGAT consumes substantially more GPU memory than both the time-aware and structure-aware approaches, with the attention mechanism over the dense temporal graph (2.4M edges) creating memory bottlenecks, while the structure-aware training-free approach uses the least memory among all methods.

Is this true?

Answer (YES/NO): YES